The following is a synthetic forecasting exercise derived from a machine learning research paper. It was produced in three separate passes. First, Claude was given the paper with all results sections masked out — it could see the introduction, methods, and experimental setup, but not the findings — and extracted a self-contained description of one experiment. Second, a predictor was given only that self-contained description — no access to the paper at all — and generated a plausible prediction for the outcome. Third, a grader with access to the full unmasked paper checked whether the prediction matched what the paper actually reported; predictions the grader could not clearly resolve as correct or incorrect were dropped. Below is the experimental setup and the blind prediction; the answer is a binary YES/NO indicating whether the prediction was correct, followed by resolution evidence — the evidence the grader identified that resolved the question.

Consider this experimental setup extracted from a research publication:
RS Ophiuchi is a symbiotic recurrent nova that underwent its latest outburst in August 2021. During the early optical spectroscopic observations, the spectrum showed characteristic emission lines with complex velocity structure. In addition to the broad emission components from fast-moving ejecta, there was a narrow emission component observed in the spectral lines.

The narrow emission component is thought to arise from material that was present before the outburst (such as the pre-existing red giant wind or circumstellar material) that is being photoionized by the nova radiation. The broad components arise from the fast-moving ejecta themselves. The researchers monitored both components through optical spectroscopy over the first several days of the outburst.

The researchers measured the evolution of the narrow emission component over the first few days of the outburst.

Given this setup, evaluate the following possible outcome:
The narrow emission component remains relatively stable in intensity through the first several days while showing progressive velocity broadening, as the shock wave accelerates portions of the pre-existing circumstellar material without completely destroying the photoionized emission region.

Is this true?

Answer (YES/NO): NO